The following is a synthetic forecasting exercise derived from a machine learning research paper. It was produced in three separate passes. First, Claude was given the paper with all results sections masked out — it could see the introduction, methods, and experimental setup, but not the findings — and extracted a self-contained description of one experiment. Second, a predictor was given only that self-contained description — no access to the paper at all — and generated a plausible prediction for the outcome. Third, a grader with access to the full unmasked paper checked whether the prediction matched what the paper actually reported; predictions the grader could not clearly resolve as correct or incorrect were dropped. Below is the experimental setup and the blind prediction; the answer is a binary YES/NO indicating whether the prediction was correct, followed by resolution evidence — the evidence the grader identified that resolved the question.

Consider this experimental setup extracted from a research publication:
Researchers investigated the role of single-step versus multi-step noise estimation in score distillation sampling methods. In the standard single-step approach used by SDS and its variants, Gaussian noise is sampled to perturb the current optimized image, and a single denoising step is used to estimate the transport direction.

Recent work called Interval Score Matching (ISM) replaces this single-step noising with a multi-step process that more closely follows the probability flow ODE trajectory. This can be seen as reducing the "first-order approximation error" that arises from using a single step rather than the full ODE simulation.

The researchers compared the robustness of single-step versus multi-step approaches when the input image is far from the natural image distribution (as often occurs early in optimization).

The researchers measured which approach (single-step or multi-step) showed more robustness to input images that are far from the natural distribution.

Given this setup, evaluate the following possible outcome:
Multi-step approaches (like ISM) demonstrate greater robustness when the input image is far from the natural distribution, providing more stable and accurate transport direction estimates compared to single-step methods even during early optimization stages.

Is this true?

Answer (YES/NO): NO